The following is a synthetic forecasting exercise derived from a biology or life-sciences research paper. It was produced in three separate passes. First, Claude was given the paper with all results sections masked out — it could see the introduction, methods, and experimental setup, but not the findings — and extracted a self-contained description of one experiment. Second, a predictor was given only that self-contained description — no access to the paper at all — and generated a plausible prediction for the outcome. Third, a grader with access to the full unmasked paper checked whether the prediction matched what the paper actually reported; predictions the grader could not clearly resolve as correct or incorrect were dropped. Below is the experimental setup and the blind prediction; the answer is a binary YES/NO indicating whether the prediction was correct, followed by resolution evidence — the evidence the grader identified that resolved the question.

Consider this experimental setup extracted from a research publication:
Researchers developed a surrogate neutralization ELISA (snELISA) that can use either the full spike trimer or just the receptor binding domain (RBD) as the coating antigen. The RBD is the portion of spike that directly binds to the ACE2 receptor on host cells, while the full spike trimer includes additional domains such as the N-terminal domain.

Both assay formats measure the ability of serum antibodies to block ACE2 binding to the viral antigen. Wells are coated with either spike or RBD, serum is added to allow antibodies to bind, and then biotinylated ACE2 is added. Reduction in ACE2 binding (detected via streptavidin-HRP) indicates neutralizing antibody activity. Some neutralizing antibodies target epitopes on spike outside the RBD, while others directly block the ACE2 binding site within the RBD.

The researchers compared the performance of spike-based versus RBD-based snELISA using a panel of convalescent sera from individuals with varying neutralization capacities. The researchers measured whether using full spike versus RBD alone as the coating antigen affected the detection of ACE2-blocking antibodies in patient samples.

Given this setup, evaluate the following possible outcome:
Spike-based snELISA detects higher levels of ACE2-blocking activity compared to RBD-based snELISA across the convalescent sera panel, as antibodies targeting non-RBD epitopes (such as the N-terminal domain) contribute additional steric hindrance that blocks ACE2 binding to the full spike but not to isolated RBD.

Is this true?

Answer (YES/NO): NO